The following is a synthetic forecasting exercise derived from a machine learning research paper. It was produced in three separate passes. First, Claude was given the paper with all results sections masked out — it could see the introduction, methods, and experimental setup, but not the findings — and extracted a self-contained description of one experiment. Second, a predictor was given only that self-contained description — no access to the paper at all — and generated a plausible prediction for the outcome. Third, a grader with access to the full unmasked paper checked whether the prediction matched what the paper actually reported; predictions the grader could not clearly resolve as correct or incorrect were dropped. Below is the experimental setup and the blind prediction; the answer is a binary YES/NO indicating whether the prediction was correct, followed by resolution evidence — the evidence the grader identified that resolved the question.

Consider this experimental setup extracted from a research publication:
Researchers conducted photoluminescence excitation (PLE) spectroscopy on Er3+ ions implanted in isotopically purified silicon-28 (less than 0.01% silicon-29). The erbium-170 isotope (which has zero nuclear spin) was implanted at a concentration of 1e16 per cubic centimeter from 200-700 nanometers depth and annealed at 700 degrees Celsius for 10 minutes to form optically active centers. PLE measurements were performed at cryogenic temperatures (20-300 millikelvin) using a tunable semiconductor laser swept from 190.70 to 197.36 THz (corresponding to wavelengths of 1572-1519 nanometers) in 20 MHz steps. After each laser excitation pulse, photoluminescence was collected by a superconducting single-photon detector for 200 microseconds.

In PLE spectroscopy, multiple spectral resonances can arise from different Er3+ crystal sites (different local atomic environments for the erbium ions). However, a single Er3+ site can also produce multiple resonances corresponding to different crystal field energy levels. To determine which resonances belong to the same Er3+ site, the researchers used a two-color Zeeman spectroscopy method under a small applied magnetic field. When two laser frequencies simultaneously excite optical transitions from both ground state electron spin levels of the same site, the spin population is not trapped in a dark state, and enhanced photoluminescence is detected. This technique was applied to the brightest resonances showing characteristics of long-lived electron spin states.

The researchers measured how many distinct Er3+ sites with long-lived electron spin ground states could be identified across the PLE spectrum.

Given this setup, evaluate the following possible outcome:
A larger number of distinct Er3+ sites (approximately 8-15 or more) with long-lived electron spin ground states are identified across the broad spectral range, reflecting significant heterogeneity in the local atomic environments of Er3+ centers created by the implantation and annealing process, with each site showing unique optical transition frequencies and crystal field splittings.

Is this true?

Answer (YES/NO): NO